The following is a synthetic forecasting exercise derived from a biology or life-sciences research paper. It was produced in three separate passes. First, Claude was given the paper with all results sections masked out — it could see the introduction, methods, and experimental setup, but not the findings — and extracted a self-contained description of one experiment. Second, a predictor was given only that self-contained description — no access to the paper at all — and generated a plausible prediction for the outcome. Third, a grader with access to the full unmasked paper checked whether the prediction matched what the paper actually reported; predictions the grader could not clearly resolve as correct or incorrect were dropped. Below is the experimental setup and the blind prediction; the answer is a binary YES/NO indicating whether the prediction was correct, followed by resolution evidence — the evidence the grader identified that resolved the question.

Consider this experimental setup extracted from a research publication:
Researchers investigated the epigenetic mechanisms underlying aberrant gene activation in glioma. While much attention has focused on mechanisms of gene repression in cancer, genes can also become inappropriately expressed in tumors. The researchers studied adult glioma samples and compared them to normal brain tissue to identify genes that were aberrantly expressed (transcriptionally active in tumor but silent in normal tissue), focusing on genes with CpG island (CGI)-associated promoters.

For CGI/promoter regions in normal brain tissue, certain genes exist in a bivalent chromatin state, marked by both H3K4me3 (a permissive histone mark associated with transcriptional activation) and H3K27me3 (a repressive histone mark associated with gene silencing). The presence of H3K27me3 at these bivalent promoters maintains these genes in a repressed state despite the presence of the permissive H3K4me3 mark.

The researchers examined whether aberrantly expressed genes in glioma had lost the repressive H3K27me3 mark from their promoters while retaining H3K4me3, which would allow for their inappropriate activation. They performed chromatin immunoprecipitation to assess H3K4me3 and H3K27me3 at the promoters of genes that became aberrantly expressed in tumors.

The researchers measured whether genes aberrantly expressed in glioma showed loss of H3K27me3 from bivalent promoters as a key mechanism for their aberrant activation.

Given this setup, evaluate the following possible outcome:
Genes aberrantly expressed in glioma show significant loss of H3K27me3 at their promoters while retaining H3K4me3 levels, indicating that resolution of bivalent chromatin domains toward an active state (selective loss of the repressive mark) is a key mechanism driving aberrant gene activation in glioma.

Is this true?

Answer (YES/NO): YES